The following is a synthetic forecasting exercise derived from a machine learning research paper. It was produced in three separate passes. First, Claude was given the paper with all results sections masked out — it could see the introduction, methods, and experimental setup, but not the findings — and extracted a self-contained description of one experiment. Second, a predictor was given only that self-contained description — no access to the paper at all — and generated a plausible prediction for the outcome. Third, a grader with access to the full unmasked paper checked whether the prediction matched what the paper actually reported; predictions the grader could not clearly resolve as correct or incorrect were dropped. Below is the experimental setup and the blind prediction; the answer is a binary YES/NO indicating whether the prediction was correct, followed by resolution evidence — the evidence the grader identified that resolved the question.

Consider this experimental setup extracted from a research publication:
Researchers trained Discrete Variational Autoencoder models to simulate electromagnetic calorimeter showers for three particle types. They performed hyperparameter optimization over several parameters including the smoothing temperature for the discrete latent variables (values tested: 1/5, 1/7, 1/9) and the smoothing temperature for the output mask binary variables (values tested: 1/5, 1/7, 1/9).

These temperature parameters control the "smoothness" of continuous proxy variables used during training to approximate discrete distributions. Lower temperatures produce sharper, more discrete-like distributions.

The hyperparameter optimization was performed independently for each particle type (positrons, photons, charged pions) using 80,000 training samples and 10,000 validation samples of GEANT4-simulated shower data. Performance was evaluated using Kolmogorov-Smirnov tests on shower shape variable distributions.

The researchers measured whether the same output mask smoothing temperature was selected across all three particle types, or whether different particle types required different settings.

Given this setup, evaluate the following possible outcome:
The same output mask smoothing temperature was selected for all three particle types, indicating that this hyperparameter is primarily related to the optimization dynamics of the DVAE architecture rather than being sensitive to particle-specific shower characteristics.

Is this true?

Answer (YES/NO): NO